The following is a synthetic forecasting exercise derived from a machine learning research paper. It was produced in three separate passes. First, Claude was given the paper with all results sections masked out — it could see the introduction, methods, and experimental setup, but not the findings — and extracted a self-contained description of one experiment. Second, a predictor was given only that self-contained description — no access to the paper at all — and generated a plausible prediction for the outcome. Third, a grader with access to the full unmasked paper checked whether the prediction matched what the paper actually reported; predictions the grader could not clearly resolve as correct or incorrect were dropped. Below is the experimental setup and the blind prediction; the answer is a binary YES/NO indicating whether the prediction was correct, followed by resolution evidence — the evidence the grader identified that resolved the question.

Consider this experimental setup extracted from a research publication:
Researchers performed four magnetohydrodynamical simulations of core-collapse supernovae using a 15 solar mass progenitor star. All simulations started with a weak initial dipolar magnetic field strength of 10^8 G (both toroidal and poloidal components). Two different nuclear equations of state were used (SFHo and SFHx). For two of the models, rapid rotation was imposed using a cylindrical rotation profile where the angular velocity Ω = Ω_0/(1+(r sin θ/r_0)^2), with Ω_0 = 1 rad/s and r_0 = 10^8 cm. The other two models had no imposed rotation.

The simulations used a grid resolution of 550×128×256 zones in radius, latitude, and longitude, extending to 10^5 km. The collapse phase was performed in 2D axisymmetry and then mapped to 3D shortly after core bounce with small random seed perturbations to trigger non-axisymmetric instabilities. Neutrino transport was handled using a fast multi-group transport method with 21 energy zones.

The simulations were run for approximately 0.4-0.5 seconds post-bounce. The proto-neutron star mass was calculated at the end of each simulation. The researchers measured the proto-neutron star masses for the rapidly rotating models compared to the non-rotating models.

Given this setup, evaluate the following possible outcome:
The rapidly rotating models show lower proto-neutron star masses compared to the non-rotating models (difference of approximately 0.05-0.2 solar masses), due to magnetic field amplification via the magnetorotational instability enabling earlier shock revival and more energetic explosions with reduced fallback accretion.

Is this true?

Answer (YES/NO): NO